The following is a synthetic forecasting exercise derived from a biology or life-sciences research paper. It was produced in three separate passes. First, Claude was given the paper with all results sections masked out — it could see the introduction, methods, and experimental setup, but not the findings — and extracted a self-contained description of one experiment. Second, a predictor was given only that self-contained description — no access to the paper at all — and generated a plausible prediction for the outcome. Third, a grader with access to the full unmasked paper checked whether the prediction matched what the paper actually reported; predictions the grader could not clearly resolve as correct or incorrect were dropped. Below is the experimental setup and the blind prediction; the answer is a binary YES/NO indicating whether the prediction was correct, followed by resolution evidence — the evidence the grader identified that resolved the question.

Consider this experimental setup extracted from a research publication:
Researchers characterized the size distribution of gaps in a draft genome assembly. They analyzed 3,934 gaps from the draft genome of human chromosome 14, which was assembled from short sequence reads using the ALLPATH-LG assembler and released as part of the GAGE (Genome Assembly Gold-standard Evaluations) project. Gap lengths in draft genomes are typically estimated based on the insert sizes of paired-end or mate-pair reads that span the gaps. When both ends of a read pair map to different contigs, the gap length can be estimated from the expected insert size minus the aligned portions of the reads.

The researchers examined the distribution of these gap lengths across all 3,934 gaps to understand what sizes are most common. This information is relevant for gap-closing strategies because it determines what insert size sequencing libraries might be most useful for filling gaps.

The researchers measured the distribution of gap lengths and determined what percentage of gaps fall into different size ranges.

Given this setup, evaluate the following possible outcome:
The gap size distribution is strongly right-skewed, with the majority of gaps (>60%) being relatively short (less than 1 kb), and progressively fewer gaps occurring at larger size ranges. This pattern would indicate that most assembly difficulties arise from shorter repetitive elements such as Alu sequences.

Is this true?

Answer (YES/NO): YES